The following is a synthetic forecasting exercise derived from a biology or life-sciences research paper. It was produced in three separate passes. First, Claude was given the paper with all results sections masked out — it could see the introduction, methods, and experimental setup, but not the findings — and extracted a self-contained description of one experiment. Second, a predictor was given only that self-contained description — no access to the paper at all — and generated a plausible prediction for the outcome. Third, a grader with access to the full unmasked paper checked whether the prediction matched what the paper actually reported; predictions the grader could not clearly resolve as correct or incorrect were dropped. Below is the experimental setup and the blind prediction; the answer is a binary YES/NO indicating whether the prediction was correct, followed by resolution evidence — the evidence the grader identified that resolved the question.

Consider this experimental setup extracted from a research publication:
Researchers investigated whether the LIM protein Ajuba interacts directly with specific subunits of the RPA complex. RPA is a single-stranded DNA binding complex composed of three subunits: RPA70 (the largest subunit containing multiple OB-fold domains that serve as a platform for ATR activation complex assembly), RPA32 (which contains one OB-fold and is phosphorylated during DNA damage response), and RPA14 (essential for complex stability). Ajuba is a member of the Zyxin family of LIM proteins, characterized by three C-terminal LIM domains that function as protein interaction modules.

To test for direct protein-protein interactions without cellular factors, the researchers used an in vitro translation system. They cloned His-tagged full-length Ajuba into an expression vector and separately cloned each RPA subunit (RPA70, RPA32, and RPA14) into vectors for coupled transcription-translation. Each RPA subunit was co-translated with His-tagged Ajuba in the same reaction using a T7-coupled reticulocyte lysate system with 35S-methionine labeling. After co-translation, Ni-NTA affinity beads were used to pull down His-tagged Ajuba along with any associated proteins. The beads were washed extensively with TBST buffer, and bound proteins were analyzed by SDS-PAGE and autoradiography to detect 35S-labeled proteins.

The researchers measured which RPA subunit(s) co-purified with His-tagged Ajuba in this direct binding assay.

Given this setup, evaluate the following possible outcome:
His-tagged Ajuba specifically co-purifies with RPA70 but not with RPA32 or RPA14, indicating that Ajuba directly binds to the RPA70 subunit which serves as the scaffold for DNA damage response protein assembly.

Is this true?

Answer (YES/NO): YES